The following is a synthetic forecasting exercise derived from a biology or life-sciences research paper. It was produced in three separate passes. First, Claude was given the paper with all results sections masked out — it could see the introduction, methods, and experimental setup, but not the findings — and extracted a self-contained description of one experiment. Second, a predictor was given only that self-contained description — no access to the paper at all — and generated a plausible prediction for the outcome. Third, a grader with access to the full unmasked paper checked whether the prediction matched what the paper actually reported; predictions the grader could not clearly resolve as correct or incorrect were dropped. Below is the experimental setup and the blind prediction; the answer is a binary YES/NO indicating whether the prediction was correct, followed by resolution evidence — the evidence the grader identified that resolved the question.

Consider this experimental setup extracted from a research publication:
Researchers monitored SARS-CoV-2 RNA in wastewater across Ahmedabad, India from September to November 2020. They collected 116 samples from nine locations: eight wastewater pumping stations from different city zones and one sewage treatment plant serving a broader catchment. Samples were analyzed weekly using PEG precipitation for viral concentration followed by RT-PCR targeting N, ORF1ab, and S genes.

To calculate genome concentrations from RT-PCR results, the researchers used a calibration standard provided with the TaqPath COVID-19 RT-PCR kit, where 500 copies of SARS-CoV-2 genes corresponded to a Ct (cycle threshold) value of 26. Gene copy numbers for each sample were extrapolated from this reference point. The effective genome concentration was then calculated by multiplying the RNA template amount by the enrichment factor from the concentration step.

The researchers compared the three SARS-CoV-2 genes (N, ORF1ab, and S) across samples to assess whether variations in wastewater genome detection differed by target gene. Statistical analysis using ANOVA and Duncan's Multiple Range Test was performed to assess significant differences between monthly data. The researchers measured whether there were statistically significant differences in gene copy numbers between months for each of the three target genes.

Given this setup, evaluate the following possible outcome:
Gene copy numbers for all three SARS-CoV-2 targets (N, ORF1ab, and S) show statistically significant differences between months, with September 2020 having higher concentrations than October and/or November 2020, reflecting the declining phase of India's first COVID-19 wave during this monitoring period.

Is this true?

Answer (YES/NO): NO